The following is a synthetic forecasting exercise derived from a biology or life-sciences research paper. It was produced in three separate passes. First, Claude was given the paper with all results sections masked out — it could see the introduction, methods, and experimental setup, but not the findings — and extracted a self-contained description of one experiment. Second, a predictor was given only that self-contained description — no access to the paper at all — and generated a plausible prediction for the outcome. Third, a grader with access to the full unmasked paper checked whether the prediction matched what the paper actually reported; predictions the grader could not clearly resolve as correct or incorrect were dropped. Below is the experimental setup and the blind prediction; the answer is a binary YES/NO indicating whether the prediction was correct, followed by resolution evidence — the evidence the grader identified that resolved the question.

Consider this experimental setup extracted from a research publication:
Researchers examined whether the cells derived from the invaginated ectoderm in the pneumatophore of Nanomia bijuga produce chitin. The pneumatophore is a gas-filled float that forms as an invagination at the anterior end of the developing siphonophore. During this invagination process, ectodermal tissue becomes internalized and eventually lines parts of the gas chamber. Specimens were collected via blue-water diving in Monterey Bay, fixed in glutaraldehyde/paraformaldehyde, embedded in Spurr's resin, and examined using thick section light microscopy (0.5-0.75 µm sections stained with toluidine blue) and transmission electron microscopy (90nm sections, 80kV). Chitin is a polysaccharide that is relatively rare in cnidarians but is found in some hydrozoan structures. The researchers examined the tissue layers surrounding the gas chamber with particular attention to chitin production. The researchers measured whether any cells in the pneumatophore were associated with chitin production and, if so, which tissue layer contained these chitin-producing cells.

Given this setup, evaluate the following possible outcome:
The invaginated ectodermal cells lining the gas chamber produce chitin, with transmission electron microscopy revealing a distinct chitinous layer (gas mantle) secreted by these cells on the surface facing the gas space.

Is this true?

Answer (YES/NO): YES